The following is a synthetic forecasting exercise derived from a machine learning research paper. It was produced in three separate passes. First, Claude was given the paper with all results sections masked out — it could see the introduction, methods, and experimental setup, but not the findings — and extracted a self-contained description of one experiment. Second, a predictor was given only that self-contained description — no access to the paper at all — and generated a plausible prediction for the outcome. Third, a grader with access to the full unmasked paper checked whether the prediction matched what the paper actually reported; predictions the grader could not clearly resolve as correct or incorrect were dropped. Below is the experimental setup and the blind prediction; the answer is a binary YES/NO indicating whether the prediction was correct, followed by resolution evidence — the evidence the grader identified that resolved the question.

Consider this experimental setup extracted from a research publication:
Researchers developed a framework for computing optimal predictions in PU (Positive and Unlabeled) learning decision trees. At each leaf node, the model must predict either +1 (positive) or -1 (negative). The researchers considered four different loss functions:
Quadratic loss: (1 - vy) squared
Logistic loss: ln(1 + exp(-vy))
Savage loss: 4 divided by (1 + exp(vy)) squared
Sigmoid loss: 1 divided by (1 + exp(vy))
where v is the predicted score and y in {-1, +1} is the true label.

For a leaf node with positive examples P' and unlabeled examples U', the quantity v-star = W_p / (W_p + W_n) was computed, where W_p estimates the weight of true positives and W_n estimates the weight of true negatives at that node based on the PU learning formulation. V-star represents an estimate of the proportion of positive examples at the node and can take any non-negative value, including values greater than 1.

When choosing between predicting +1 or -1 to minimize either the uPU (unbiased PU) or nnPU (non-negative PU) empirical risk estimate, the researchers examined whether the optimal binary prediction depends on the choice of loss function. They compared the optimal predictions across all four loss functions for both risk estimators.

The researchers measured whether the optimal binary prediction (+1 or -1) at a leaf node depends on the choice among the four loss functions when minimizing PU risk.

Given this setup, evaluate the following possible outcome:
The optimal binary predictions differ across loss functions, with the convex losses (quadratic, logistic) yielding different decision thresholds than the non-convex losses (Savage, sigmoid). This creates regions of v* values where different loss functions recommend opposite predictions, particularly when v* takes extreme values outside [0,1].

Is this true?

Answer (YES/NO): NO